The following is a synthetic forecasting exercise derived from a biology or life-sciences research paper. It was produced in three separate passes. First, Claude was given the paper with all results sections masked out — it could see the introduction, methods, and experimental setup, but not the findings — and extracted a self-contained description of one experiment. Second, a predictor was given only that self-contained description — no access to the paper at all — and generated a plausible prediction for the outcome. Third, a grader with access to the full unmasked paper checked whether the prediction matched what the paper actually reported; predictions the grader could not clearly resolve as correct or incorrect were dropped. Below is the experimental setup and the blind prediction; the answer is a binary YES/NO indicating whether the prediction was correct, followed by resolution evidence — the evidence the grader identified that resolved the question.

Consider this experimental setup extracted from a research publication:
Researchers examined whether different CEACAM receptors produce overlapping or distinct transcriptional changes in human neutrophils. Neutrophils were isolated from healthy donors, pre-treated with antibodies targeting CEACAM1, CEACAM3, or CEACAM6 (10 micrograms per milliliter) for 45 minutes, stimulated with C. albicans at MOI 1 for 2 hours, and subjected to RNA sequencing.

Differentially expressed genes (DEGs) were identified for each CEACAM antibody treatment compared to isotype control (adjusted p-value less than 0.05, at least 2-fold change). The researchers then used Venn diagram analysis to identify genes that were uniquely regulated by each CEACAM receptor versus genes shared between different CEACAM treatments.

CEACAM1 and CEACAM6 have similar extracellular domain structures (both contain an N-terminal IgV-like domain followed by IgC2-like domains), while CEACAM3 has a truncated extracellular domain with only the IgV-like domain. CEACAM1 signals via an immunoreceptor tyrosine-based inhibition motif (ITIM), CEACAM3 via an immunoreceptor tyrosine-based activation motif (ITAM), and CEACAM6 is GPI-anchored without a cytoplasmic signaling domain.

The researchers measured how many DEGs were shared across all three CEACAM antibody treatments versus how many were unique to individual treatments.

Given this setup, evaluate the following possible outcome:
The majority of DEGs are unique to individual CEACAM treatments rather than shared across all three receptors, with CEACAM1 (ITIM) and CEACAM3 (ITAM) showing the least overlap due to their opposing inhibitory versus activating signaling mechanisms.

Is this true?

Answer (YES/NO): NO